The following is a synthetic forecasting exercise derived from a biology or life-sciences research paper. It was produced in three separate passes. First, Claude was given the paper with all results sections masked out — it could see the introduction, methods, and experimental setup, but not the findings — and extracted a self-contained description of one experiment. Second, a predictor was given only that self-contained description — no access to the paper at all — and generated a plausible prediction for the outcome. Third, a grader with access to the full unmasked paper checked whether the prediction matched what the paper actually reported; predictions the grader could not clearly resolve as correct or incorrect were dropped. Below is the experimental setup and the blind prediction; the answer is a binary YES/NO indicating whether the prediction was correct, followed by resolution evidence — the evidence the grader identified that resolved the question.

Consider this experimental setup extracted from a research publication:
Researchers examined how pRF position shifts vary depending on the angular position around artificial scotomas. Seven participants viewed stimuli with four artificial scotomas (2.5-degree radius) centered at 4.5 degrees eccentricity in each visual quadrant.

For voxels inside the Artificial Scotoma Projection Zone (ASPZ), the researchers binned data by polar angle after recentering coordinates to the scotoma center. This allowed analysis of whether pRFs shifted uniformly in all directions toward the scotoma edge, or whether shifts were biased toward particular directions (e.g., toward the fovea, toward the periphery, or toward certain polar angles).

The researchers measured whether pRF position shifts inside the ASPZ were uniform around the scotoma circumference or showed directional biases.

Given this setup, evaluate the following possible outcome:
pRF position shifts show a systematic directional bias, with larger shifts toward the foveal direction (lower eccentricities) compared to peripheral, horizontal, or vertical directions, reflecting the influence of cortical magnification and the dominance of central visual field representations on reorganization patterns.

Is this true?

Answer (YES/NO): NO